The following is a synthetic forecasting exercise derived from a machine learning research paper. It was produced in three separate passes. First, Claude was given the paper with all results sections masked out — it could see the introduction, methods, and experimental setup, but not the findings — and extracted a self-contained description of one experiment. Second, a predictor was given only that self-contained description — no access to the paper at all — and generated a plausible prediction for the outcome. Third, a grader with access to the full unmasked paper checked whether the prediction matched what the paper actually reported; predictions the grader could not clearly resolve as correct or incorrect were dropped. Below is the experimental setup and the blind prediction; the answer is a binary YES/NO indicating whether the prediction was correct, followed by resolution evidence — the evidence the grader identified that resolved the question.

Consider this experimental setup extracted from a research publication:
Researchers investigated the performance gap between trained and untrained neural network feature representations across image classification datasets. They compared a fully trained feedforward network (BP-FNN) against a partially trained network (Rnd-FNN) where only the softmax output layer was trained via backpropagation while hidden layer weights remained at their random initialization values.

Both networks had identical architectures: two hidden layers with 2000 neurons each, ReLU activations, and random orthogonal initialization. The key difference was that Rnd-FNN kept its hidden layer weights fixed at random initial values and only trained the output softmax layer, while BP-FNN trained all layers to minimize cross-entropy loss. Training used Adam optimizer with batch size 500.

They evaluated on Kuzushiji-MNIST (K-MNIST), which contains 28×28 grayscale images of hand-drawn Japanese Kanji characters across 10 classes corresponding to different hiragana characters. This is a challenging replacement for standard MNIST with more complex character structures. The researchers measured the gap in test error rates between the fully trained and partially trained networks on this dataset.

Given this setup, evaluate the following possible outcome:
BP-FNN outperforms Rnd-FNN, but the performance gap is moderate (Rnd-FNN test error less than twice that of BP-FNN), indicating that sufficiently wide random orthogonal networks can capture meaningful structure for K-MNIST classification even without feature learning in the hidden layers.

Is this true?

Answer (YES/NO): NO